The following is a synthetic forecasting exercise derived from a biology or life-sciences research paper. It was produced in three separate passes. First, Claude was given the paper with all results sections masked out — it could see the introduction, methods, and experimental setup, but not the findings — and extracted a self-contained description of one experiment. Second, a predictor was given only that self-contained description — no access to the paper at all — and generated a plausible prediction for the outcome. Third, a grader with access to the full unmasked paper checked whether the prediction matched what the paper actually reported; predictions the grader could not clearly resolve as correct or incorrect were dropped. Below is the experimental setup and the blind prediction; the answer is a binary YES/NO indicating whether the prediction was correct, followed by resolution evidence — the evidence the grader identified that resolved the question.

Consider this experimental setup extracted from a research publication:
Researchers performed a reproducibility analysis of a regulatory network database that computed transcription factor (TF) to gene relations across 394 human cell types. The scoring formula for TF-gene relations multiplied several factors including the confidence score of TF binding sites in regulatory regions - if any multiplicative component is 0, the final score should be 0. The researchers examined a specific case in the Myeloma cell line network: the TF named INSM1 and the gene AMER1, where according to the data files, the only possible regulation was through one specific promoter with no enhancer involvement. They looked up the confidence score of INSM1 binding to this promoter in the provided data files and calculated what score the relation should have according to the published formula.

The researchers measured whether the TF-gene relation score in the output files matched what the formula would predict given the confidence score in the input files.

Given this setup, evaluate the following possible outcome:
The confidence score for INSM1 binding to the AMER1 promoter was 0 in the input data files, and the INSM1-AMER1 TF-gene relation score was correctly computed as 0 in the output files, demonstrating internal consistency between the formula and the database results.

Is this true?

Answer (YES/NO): NO